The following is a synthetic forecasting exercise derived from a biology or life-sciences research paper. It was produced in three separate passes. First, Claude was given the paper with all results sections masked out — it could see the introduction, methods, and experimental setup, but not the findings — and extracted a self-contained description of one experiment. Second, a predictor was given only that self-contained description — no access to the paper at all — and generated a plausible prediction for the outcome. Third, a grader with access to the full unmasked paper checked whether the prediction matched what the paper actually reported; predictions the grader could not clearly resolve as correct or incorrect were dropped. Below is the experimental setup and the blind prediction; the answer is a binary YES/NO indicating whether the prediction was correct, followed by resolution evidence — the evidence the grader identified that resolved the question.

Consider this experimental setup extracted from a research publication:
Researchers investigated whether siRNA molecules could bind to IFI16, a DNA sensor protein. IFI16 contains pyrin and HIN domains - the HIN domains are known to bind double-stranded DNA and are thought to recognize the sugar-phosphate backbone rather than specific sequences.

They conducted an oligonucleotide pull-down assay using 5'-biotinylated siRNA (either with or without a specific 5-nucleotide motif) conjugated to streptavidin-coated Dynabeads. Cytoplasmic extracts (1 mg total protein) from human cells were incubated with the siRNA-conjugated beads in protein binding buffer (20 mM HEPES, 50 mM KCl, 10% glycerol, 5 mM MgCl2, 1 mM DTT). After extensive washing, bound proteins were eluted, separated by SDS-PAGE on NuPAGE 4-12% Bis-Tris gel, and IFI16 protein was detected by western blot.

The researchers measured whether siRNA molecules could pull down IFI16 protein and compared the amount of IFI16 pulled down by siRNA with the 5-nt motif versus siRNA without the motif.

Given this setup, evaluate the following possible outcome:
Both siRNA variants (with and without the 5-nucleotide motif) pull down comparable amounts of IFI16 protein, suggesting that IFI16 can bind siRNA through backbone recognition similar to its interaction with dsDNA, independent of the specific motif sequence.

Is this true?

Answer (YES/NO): NO